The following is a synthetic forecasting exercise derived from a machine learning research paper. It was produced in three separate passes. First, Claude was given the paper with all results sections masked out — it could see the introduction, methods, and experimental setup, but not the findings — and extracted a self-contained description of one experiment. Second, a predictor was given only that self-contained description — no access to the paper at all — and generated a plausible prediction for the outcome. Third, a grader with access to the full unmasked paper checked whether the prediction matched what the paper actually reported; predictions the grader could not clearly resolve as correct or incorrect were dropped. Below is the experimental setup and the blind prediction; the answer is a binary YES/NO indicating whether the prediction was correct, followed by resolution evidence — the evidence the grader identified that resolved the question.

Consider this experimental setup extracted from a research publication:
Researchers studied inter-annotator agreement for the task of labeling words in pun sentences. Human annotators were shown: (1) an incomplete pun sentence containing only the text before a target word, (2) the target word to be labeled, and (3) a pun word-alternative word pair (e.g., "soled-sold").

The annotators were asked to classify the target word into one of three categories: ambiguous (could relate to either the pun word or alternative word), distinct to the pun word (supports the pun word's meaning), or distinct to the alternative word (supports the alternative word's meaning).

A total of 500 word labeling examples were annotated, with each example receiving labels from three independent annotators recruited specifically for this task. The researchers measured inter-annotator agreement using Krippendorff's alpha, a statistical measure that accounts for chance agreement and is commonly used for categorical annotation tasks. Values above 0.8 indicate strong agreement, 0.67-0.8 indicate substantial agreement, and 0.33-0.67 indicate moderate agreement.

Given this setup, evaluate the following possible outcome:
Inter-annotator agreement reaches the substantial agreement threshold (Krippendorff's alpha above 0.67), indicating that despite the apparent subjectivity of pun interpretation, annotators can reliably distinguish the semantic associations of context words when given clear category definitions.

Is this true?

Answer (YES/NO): NO